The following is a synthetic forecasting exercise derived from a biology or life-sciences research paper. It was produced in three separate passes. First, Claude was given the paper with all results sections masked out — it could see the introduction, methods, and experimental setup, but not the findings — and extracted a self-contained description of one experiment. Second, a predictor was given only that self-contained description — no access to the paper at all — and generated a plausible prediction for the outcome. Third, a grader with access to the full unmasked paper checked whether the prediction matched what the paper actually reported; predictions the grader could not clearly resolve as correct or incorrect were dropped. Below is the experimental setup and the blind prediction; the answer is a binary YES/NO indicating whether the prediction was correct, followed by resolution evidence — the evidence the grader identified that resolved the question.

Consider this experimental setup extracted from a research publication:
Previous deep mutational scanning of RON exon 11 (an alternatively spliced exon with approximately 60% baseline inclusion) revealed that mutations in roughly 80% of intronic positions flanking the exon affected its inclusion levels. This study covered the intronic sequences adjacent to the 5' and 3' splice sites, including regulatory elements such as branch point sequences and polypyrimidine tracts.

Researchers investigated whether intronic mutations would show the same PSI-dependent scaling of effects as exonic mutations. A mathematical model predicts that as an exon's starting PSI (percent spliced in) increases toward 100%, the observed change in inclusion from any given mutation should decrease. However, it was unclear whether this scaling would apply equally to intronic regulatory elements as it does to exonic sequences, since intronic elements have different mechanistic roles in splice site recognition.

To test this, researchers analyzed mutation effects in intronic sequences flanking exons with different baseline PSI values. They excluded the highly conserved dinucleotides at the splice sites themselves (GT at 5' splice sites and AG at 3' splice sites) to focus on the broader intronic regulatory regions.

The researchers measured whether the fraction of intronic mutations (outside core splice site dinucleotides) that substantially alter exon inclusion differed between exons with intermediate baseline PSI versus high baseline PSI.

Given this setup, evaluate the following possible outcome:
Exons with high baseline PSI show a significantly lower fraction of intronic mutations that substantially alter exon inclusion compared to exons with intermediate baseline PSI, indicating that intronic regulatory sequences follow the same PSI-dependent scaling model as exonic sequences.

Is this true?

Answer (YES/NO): YES